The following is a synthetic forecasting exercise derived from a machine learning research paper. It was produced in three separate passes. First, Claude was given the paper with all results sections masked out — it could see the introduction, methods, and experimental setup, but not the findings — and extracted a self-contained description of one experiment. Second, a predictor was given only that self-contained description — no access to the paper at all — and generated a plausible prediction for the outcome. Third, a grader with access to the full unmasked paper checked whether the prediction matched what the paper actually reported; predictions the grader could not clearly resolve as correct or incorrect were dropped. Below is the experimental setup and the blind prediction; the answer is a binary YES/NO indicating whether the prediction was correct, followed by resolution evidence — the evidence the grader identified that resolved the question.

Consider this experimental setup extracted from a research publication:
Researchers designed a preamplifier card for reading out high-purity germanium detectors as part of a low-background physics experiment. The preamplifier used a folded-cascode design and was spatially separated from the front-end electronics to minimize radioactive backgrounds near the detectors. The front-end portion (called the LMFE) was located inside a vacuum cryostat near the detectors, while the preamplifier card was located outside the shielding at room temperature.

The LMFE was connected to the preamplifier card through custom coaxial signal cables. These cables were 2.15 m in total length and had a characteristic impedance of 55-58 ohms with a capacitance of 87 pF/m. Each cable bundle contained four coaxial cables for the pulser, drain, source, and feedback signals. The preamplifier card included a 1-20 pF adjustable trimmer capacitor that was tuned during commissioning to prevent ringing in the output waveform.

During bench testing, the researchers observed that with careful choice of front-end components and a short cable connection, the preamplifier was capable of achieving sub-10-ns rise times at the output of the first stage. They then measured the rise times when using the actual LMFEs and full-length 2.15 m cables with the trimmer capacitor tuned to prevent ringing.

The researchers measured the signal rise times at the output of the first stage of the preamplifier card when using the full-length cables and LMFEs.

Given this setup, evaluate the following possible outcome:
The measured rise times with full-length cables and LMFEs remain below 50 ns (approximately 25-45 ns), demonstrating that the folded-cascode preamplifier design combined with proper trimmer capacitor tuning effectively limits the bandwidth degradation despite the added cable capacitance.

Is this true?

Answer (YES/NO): NO